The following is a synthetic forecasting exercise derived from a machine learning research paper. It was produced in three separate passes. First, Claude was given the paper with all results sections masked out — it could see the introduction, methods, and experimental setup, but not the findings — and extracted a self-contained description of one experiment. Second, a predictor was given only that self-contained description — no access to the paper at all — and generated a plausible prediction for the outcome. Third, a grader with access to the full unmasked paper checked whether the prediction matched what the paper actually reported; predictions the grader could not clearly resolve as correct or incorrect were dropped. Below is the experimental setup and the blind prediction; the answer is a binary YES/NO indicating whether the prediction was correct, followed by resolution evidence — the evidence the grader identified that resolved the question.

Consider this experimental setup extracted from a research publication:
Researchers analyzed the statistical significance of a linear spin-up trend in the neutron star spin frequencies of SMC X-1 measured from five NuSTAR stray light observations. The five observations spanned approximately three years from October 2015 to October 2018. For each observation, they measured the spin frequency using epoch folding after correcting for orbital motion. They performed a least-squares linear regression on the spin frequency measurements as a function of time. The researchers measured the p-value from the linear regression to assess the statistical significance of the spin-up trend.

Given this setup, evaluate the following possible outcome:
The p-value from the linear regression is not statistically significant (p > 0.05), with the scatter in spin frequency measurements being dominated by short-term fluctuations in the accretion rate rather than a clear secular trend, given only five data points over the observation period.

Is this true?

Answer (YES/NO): NO